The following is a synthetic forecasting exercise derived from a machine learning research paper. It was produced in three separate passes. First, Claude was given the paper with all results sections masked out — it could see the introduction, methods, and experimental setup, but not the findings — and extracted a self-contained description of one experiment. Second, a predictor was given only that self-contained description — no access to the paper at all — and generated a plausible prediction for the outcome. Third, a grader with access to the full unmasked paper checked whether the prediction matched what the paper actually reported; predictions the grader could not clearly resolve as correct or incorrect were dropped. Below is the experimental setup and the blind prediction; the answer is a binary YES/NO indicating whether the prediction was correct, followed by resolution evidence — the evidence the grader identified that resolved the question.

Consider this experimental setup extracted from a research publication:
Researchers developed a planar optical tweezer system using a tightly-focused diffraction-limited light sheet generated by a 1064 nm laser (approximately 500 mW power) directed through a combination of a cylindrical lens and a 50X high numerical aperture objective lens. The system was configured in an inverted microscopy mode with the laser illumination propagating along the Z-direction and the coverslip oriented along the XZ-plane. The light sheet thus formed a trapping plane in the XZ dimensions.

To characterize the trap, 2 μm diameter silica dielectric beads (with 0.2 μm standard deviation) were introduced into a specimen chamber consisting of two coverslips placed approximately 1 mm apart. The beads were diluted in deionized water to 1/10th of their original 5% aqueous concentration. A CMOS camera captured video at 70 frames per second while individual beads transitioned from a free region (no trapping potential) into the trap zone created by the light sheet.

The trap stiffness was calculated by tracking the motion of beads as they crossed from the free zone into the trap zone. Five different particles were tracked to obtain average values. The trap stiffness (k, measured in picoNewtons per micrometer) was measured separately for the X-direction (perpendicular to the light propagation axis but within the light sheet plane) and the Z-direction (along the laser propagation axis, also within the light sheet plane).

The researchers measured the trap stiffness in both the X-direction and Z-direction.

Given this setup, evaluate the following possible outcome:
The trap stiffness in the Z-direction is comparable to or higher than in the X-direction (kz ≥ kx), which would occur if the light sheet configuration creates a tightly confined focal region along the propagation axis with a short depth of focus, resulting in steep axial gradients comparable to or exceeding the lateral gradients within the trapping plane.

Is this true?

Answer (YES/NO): YES